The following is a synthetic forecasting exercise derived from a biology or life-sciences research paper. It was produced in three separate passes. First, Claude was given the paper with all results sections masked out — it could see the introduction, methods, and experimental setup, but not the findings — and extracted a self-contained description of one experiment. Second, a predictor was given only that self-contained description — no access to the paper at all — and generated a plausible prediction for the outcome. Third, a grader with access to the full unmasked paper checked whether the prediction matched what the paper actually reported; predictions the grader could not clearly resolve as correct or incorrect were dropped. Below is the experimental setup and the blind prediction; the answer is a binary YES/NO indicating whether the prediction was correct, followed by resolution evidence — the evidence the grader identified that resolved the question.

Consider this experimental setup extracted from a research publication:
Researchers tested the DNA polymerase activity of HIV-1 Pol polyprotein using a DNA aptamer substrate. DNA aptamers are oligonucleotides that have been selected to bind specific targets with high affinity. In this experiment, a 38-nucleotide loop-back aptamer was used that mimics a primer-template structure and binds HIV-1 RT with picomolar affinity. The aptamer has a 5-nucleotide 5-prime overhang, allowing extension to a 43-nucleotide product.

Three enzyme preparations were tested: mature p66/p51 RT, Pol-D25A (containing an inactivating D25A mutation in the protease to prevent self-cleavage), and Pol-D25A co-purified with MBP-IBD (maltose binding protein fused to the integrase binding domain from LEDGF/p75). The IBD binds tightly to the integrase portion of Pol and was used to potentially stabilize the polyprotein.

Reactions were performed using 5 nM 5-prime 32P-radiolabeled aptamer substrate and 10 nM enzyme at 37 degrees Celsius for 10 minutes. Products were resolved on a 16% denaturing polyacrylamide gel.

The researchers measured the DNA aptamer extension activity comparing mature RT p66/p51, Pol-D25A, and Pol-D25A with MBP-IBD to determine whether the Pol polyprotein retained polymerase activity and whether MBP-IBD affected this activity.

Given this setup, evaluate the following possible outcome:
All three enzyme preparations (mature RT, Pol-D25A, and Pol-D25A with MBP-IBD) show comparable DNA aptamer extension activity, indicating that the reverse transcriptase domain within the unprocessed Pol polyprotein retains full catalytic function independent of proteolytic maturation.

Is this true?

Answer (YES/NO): NO